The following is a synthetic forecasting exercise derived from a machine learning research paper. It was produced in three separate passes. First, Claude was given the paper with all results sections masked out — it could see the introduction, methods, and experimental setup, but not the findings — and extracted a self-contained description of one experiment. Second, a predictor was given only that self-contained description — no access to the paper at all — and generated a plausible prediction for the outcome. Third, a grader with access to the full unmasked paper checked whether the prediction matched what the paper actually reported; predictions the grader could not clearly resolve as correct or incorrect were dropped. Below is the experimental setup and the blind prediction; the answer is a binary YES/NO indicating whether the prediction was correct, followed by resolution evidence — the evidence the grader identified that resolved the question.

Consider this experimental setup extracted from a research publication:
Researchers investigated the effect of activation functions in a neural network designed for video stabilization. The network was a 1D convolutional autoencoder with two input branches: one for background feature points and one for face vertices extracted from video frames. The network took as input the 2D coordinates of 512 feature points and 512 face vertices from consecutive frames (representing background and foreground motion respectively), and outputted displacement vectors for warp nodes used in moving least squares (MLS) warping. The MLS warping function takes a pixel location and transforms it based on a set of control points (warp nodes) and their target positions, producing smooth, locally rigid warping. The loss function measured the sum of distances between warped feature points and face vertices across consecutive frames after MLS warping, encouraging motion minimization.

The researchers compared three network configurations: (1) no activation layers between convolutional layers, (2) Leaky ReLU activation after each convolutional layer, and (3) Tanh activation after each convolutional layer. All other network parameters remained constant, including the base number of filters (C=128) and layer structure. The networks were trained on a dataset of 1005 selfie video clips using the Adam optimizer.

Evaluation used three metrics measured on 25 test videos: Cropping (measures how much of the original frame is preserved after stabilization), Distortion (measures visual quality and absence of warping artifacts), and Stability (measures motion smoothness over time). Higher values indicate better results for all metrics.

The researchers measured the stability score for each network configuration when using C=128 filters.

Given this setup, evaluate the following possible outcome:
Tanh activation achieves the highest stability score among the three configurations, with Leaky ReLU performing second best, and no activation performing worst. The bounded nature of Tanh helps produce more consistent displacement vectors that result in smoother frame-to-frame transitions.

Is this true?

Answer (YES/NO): NO